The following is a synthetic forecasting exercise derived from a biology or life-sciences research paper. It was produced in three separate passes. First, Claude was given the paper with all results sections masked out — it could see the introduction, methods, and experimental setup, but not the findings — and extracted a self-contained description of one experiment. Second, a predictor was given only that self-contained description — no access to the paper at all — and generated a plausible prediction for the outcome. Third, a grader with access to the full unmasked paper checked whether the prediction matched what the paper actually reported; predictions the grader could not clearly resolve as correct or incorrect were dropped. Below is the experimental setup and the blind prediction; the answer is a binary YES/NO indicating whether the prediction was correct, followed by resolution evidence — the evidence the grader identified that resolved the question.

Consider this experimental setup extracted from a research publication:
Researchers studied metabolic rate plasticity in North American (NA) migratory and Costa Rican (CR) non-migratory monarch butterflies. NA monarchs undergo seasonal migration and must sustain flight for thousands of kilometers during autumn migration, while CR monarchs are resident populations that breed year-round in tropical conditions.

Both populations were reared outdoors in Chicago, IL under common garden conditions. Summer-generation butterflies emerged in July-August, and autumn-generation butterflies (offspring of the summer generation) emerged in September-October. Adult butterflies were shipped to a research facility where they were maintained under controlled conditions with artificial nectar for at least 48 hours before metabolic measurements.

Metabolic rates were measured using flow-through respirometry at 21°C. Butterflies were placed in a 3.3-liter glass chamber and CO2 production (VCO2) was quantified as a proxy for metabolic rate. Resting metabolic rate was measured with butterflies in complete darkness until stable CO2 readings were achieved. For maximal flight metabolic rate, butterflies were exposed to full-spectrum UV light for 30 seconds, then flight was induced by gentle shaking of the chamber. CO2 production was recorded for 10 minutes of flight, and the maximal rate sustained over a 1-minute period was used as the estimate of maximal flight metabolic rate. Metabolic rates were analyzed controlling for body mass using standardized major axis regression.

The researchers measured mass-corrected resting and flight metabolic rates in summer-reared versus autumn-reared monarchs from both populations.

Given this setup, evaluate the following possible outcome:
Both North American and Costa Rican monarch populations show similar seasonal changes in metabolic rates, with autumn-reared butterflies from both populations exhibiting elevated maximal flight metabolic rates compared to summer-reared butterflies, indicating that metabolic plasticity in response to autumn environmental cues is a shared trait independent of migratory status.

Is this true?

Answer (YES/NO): NO